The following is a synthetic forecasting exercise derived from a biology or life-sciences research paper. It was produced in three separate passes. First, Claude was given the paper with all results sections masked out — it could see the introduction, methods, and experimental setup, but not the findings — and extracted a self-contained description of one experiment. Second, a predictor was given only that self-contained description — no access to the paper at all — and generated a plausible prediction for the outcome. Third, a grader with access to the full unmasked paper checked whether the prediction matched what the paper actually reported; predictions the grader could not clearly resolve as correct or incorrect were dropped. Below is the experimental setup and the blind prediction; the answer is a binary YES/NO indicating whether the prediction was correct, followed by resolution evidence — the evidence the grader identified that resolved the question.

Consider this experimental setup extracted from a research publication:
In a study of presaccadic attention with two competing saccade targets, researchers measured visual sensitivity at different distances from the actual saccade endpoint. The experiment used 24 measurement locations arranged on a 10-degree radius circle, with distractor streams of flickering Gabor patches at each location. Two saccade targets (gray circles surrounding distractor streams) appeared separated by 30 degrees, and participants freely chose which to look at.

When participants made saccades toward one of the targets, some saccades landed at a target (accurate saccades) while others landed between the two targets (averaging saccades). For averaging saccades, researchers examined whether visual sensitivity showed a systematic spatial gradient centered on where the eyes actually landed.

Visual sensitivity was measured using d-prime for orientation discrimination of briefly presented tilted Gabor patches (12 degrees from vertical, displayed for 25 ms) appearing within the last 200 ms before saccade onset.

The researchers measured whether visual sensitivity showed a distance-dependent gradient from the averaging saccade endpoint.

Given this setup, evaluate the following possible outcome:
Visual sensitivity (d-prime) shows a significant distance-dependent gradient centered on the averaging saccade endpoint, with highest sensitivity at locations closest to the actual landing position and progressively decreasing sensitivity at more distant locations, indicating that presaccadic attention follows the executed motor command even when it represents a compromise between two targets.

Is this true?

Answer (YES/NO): NO